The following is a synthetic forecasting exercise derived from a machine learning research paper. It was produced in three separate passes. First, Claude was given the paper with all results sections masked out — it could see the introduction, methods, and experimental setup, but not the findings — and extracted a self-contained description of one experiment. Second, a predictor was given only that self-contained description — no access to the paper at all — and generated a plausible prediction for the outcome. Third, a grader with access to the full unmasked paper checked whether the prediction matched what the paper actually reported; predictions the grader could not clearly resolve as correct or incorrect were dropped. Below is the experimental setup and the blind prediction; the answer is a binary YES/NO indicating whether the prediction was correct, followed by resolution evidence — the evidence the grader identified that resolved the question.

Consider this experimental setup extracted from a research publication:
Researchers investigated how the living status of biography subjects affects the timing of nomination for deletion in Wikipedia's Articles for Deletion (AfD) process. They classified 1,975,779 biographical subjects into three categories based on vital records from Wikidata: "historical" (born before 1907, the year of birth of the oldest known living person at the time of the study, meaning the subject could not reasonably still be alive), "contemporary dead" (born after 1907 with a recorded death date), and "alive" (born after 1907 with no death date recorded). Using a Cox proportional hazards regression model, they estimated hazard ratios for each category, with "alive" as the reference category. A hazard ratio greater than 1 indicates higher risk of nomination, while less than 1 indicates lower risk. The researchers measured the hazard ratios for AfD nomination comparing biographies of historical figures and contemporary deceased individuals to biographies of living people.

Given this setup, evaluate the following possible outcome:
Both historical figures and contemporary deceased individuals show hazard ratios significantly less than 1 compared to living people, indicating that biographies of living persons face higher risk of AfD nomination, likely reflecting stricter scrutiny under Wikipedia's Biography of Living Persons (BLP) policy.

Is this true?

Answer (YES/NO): YES